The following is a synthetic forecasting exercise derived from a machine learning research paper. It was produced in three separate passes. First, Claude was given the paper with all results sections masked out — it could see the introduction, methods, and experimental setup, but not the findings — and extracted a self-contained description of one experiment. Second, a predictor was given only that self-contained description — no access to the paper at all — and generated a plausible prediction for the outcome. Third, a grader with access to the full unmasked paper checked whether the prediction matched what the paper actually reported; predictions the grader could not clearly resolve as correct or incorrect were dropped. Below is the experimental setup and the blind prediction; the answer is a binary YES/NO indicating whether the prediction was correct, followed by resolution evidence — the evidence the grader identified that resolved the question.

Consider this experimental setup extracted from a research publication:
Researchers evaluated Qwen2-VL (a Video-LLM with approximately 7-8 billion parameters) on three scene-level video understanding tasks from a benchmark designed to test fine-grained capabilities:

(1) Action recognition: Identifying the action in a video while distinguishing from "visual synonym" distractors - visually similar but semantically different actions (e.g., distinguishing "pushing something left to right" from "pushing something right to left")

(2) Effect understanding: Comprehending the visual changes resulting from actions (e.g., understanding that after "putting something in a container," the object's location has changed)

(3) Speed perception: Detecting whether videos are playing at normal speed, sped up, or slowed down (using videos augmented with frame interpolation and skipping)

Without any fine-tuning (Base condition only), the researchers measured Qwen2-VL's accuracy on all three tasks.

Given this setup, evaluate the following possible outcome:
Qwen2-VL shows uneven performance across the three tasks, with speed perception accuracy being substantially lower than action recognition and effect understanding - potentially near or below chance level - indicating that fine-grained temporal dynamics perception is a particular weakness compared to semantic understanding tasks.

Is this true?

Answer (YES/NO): YES